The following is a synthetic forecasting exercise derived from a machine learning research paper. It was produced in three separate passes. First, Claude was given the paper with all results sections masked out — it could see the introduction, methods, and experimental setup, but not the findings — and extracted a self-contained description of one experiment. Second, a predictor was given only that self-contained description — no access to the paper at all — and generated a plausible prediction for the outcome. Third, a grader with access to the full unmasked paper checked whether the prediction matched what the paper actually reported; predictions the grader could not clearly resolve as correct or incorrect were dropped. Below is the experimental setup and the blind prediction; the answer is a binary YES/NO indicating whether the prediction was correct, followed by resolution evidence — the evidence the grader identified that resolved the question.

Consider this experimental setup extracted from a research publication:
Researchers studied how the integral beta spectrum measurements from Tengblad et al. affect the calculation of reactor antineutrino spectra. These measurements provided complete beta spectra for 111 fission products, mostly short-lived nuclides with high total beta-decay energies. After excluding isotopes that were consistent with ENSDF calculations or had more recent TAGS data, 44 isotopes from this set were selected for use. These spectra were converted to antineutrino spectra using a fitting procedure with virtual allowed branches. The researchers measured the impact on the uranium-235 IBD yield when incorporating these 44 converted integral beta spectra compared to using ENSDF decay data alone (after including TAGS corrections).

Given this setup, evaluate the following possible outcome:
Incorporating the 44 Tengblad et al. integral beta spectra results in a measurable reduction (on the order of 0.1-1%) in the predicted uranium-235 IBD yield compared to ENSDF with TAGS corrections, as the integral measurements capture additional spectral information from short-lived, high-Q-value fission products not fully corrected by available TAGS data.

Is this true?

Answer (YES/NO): NO